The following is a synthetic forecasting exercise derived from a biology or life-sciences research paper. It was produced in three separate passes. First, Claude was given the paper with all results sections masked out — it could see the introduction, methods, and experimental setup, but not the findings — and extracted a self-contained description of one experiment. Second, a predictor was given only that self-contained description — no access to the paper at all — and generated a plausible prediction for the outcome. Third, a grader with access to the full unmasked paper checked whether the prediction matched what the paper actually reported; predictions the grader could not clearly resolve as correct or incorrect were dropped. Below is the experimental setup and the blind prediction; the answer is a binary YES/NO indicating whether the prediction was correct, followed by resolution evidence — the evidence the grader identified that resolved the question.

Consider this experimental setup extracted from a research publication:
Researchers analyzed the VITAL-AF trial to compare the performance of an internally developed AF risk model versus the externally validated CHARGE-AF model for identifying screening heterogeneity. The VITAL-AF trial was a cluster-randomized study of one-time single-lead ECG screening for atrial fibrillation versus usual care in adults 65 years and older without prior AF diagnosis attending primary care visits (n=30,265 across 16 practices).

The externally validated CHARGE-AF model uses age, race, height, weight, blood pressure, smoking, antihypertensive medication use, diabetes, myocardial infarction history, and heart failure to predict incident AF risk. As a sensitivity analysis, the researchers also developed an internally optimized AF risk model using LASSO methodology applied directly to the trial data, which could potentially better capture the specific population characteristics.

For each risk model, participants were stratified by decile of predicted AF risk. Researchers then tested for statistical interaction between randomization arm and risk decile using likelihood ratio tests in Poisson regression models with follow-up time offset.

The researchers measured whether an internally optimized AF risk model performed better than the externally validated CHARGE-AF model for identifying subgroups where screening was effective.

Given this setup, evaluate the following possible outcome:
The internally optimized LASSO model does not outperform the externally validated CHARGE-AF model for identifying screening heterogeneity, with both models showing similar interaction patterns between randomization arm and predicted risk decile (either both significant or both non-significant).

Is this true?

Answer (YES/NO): YES